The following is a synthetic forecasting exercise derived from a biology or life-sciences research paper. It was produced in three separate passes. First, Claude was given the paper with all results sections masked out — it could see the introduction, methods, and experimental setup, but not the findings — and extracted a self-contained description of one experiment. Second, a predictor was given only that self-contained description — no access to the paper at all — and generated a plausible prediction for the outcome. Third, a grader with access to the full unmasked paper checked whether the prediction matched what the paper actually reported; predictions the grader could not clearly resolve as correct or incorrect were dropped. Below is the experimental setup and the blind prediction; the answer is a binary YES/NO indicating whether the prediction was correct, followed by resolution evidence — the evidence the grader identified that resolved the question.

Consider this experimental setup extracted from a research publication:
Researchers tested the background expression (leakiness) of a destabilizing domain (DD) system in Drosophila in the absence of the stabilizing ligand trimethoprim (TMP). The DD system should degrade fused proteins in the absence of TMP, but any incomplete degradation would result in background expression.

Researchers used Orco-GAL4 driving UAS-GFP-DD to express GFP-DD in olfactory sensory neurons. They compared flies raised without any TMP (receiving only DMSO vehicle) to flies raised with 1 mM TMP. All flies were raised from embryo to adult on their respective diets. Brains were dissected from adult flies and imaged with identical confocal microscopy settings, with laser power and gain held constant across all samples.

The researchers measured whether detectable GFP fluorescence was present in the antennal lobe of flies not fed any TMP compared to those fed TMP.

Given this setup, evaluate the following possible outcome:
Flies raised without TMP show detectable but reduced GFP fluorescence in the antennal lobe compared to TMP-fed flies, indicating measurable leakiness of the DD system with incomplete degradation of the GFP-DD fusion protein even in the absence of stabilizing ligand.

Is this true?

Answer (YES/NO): NO